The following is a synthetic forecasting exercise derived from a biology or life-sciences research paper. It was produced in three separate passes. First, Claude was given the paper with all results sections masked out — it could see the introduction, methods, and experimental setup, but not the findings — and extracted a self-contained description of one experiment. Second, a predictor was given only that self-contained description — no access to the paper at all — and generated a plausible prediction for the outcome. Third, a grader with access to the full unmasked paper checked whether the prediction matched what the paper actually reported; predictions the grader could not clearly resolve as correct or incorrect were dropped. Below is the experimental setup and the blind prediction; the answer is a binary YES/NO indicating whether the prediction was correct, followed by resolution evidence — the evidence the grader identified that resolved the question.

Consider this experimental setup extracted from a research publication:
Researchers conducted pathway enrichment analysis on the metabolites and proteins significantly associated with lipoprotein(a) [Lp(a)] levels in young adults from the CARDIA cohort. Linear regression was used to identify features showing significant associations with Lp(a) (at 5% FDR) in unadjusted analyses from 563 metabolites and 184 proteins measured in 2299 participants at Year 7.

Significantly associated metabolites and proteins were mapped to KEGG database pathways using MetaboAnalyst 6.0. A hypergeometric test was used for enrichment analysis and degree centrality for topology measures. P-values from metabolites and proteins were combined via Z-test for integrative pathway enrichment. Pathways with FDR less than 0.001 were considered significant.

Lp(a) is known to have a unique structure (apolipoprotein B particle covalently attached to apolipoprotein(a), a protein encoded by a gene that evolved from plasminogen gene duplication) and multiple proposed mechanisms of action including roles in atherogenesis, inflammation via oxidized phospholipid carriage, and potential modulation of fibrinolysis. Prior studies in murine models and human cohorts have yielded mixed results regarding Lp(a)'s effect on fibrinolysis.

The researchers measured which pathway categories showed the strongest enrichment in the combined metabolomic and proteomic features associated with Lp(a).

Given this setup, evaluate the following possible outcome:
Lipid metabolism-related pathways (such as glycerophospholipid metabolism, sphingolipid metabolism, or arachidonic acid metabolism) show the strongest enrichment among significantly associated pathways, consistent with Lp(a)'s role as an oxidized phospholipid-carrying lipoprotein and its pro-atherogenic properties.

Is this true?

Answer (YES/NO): NO